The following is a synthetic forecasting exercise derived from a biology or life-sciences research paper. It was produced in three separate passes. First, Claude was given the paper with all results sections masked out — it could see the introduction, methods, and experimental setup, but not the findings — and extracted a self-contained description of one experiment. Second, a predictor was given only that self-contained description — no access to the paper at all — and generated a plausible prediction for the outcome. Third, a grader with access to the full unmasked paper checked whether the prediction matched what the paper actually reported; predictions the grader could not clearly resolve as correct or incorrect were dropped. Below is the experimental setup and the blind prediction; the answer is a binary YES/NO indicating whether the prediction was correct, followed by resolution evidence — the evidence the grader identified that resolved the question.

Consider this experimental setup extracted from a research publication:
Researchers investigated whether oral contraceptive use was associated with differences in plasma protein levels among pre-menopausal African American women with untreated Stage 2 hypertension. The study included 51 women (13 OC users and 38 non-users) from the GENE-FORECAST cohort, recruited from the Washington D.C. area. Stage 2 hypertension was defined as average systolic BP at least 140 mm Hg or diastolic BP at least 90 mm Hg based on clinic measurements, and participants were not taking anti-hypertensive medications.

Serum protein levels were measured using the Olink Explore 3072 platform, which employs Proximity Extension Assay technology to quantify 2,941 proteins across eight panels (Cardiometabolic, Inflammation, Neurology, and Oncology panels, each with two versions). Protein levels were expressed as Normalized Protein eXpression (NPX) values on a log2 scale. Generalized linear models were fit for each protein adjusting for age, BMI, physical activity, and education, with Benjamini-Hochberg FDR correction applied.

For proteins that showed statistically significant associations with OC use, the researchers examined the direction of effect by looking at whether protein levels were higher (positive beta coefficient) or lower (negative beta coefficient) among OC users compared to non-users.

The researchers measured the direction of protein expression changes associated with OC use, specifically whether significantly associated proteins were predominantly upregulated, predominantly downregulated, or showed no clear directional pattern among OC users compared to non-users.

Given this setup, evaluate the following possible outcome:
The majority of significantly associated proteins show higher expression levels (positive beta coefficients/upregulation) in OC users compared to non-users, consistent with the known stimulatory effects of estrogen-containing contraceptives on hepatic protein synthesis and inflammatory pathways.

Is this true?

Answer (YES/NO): NO